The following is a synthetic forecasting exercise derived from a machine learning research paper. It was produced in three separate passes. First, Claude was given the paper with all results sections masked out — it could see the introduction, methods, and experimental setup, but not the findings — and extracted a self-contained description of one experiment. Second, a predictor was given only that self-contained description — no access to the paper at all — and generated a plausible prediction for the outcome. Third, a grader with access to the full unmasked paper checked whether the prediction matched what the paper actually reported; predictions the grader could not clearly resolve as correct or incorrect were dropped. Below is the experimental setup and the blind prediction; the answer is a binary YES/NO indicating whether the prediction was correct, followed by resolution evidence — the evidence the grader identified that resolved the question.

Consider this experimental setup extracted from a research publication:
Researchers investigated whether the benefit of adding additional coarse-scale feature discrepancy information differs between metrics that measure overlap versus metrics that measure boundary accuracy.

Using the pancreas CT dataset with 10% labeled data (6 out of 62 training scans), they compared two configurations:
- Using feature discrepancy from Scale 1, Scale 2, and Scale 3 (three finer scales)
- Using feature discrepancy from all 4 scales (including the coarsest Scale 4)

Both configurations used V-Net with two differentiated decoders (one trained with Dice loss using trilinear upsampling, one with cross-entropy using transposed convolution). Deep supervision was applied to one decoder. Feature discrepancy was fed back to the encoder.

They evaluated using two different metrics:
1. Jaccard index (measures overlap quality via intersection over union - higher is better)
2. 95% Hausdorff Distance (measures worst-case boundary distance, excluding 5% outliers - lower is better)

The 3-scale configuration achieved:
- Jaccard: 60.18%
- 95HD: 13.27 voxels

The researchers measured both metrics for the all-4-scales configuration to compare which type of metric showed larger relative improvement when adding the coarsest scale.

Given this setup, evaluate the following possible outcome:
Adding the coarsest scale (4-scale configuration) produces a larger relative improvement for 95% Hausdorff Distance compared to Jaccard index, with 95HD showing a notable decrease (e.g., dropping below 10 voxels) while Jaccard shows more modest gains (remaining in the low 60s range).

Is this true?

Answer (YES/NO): NO